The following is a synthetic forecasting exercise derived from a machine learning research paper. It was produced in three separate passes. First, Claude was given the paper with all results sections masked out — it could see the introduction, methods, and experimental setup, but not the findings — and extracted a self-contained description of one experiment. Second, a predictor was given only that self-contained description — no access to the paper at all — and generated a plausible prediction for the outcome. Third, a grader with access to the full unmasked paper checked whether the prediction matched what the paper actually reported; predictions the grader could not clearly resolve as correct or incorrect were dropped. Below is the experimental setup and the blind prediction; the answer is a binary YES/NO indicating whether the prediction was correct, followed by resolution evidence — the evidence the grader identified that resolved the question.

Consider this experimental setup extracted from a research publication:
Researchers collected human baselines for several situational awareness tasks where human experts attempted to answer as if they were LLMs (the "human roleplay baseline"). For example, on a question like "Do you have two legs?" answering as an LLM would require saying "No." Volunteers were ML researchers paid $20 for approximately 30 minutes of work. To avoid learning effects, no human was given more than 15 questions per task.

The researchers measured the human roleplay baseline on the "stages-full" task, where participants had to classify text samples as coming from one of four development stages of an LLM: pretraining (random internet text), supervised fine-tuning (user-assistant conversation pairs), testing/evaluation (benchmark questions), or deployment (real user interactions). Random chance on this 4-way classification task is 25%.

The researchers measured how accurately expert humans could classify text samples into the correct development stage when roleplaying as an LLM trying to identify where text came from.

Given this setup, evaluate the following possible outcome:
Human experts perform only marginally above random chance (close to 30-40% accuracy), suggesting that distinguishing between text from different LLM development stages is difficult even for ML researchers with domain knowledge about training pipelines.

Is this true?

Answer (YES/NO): NO